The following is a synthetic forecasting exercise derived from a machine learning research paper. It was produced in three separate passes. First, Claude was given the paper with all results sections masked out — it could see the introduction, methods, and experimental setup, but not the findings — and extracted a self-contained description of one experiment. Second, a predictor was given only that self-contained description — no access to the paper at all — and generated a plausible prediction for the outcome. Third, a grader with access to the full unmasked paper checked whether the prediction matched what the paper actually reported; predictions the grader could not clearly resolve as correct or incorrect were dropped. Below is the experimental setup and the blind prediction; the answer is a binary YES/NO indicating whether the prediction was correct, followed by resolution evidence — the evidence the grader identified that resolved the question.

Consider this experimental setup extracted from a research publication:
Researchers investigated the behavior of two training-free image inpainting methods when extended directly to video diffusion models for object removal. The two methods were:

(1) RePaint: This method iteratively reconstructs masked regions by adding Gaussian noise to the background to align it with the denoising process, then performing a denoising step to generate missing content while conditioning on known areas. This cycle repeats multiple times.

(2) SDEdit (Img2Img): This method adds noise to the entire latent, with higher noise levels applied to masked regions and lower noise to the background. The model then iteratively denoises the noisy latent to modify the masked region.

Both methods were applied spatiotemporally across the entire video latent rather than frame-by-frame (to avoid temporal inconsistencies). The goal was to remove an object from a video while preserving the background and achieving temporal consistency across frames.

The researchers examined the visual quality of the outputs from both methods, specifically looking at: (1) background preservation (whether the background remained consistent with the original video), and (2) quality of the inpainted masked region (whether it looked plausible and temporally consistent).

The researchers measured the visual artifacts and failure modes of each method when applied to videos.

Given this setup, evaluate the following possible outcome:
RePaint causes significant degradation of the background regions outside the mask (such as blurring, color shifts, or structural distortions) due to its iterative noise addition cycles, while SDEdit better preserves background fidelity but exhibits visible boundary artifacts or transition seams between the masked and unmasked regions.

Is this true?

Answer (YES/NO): NO